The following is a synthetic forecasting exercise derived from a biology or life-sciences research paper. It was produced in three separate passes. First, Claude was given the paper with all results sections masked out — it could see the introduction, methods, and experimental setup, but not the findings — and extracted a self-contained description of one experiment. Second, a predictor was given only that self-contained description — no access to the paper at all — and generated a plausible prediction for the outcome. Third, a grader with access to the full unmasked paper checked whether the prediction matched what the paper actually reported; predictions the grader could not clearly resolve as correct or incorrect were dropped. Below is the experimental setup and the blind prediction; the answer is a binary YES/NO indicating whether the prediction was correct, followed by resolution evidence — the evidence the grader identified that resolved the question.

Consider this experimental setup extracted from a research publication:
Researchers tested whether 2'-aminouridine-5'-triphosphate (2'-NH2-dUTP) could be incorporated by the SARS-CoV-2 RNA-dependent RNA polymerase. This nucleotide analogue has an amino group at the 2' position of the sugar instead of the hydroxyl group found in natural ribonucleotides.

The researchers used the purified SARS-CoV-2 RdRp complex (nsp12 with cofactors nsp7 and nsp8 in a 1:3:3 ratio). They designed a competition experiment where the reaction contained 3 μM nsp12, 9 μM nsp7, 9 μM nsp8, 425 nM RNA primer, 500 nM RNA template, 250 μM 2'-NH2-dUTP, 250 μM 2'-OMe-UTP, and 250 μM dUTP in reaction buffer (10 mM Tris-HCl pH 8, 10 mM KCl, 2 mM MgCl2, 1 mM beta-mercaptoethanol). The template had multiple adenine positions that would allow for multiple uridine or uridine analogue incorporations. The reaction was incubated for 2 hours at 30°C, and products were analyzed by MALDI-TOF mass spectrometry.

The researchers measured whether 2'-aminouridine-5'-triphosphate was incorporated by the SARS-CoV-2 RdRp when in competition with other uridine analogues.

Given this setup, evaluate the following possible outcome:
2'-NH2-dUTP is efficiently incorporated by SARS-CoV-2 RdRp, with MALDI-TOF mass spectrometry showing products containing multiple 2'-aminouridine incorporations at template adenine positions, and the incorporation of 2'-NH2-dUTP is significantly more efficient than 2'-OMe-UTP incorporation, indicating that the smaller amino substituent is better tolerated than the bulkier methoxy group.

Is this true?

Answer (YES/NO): YES